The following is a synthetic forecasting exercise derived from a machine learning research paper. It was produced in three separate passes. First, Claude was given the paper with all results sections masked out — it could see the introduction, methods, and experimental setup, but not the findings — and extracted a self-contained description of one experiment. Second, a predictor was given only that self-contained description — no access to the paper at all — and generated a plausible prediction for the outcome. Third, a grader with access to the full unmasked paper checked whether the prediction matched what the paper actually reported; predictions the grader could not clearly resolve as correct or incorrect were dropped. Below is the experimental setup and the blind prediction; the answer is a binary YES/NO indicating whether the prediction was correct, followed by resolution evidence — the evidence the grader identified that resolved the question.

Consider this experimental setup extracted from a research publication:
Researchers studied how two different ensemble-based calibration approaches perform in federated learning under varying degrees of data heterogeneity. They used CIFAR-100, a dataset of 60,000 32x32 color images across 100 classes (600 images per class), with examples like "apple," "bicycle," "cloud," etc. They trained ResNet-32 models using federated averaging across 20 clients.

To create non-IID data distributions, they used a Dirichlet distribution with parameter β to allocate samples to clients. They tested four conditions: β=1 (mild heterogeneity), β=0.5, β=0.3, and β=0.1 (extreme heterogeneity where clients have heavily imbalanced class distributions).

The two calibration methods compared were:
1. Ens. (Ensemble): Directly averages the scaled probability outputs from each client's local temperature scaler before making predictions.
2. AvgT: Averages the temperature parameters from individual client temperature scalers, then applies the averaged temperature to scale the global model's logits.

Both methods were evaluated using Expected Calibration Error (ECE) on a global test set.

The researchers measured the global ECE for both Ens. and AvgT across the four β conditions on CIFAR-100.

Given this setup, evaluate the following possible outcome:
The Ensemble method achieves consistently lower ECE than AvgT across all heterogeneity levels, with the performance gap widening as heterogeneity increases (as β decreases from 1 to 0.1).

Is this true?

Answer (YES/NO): NO